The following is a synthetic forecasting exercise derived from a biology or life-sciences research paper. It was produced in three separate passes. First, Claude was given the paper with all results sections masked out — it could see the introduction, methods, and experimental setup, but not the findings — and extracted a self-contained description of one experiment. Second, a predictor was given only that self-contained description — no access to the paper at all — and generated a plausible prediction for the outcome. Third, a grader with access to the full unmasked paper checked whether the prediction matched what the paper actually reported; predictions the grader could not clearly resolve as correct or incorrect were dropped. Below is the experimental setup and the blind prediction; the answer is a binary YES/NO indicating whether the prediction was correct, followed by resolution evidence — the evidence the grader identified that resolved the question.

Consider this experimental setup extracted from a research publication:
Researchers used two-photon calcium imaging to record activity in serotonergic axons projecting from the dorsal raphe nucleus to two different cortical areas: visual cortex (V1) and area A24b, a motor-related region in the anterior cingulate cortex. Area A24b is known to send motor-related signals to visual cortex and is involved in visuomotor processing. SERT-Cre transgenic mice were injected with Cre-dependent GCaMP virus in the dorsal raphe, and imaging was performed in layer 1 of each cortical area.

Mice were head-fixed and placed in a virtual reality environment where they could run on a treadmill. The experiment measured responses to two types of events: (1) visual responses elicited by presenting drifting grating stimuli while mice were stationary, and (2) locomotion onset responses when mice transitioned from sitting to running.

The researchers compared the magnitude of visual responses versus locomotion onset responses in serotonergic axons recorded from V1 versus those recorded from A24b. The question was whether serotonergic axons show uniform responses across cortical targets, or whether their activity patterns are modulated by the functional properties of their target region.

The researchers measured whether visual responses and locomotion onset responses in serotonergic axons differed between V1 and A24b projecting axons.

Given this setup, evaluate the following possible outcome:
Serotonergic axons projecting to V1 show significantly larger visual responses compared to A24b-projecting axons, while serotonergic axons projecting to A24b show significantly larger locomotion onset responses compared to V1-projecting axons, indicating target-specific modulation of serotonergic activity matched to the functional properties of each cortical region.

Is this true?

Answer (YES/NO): YES